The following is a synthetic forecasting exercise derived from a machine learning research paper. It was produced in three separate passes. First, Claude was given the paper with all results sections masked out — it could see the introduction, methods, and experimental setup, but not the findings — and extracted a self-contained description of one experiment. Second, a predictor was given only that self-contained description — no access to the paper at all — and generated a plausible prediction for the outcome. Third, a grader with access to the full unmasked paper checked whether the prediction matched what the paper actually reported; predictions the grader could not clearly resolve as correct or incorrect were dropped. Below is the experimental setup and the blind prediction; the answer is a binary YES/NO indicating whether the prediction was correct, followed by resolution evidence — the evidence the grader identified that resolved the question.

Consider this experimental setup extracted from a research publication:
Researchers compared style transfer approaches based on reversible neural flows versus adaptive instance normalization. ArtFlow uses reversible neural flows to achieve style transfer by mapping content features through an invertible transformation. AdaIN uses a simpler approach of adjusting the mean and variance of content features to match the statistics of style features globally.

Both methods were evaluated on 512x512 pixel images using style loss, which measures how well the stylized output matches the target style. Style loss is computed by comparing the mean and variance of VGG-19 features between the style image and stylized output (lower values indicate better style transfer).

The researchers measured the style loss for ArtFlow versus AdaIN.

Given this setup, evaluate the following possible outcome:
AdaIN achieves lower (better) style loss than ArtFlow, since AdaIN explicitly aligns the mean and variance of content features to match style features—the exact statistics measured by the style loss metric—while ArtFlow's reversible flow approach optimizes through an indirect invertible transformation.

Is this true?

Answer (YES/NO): YES